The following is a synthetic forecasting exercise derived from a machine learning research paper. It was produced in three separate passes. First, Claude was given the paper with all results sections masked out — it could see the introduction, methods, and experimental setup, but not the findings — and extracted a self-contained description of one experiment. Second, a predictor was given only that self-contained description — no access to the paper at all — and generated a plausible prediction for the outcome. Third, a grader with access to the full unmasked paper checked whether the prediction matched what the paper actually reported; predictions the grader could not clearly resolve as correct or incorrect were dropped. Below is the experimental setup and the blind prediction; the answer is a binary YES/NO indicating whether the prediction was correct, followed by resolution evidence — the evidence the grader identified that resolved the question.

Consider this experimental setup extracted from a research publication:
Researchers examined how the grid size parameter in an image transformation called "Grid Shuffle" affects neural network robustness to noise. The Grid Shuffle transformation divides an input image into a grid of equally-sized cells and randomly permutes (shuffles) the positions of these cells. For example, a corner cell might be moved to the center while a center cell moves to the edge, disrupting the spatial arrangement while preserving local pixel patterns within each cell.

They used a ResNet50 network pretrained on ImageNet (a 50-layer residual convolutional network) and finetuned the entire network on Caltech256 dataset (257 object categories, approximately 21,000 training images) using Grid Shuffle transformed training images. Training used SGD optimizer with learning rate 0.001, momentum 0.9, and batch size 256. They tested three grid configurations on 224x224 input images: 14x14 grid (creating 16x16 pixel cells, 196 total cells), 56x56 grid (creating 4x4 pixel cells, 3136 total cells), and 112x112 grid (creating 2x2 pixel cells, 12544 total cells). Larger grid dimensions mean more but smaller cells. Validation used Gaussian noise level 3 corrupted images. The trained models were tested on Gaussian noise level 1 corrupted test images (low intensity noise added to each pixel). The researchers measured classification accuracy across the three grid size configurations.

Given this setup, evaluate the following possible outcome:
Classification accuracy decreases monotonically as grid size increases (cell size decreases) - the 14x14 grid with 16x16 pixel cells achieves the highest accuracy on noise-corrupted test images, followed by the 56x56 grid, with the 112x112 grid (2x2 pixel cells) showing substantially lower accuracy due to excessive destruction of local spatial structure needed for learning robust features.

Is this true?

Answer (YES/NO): NO